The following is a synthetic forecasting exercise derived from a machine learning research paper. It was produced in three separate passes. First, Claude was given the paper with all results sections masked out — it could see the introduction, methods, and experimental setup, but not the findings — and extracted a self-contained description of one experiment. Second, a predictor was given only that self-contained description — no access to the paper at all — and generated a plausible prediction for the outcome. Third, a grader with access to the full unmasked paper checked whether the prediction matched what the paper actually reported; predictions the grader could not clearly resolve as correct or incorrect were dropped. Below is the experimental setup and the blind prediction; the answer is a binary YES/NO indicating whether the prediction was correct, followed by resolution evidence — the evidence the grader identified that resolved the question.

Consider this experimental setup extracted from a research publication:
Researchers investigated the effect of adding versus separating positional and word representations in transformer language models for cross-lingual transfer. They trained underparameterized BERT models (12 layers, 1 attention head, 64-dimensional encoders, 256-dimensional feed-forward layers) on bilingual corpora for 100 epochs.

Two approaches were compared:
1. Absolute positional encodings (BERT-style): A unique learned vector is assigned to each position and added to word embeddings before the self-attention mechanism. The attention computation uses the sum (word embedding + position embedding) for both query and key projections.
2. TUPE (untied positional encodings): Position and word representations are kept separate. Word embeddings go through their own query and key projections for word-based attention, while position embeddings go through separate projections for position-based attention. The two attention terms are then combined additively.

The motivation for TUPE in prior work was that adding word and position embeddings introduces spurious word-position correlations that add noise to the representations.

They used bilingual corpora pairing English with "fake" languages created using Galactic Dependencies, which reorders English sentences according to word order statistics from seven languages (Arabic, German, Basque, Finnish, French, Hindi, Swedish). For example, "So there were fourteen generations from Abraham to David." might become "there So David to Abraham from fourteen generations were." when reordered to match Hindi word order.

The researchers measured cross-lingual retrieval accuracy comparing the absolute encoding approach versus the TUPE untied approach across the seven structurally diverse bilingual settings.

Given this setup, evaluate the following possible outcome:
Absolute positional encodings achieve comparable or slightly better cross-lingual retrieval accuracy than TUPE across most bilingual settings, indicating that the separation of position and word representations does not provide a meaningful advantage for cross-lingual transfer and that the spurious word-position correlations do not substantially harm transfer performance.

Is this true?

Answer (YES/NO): NO